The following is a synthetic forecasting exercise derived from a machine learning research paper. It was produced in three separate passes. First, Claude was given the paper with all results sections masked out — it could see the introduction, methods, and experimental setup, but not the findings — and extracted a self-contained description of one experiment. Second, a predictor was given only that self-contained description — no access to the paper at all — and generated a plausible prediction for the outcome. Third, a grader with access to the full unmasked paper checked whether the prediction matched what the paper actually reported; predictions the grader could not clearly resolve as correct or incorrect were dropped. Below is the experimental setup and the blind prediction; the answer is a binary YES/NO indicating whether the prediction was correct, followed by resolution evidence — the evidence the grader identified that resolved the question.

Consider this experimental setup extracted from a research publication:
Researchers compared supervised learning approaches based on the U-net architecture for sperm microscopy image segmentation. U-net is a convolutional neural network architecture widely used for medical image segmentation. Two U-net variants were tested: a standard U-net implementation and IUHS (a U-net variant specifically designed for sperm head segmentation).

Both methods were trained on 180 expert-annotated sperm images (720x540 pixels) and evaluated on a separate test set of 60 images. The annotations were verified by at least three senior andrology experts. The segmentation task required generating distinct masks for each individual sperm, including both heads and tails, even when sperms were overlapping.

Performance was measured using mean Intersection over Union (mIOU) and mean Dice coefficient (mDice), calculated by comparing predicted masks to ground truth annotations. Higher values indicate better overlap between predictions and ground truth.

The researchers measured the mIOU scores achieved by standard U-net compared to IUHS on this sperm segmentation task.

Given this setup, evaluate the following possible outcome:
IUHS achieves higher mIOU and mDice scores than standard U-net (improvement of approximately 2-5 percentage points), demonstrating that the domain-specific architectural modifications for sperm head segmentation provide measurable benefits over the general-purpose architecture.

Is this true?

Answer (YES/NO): NO